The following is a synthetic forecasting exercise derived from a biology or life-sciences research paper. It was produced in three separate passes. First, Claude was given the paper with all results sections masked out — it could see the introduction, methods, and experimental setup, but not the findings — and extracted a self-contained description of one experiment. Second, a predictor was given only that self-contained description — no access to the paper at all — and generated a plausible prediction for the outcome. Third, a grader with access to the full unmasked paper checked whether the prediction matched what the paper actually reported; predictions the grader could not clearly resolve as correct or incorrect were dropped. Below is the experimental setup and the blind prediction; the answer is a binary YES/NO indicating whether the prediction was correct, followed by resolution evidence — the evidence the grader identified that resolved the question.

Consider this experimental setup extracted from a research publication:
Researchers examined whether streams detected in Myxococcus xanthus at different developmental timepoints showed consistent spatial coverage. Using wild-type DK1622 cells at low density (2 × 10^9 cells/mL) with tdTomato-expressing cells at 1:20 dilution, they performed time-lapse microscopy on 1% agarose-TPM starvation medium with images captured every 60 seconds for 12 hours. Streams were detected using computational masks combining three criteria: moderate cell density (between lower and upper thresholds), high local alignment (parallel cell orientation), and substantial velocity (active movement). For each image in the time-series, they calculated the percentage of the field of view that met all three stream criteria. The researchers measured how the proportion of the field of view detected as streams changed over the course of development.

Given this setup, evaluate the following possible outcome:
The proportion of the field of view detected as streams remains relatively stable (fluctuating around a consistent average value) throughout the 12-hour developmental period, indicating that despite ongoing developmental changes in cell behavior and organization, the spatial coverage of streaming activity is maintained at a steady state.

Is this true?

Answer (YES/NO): NO